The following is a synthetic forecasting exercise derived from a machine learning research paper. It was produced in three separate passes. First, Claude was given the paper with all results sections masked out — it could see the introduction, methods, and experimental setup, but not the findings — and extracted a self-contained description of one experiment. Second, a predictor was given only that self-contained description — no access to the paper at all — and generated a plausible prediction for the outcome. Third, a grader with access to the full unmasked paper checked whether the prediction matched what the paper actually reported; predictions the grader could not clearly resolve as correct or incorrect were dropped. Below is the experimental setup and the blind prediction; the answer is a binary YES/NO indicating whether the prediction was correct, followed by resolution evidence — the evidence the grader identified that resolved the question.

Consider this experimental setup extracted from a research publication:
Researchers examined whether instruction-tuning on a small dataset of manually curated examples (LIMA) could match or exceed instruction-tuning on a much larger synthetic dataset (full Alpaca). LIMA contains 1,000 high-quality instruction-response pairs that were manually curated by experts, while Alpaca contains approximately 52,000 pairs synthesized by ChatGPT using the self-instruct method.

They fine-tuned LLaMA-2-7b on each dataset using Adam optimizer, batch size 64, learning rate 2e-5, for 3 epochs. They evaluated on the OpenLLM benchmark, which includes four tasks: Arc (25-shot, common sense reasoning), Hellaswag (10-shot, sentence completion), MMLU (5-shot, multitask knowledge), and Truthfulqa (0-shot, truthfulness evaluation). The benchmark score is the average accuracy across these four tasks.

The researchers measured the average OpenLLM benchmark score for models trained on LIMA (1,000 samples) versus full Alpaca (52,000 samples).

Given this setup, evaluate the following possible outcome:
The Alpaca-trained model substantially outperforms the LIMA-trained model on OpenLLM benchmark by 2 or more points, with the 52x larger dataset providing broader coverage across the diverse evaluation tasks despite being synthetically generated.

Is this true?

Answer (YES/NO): NO